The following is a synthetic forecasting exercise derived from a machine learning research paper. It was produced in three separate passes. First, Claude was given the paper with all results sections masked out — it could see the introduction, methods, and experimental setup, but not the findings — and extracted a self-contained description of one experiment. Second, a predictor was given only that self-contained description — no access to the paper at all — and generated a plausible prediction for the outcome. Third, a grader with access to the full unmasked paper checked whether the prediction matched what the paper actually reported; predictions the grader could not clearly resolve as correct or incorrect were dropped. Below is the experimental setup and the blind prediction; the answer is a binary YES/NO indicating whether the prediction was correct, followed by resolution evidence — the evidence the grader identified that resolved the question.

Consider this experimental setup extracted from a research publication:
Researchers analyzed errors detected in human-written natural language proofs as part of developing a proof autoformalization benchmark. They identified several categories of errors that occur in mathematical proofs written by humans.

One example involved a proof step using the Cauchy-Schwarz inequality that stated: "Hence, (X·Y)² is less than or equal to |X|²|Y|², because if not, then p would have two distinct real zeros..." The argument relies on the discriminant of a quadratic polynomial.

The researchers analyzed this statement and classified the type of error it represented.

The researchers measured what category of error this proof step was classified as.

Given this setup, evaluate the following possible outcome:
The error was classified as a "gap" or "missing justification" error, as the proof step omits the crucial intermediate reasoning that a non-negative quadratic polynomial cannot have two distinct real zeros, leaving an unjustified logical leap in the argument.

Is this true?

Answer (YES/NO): NO